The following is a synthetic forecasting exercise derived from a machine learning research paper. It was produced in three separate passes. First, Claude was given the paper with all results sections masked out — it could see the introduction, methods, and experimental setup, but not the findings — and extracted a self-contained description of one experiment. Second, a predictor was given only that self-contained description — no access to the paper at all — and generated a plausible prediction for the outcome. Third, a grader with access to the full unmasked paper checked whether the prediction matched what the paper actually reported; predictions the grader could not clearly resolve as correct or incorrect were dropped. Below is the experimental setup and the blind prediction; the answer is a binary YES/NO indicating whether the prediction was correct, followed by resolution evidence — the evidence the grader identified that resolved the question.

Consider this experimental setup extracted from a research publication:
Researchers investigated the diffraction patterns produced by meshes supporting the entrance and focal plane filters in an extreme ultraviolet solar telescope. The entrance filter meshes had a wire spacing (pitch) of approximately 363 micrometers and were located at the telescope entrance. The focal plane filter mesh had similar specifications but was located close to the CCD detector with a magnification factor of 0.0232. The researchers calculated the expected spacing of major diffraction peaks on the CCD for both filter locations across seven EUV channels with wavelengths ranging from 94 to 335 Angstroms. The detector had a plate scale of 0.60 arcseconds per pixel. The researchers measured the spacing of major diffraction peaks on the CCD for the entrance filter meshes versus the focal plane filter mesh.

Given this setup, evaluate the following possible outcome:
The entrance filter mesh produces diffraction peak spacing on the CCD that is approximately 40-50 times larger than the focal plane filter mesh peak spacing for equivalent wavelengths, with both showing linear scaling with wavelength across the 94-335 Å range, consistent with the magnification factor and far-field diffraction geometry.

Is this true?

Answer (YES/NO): YES